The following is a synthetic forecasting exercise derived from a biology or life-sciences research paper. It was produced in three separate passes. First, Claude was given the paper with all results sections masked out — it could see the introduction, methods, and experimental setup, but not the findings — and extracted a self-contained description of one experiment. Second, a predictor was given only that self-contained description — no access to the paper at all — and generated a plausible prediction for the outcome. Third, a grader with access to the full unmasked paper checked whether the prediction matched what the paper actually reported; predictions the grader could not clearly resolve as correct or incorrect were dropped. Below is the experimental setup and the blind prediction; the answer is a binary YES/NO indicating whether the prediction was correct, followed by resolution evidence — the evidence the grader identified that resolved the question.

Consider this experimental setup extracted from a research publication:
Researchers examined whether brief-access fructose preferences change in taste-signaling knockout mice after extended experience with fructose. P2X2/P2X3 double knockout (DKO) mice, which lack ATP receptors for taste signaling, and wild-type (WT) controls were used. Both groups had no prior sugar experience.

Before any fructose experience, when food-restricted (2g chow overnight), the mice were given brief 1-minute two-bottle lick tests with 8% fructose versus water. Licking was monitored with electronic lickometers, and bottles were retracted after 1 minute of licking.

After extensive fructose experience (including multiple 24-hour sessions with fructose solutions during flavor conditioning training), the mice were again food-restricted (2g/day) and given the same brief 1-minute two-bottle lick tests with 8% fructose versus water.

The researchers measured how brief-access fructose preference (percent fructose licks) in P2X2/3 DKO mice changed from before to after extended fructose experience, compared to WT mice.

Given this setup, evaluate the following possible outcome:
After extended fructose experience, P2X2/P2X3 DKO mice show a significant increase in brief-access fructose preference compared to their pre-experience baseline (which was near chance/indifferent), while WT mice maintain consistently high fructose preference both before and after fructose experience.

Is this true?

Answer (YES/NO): NO